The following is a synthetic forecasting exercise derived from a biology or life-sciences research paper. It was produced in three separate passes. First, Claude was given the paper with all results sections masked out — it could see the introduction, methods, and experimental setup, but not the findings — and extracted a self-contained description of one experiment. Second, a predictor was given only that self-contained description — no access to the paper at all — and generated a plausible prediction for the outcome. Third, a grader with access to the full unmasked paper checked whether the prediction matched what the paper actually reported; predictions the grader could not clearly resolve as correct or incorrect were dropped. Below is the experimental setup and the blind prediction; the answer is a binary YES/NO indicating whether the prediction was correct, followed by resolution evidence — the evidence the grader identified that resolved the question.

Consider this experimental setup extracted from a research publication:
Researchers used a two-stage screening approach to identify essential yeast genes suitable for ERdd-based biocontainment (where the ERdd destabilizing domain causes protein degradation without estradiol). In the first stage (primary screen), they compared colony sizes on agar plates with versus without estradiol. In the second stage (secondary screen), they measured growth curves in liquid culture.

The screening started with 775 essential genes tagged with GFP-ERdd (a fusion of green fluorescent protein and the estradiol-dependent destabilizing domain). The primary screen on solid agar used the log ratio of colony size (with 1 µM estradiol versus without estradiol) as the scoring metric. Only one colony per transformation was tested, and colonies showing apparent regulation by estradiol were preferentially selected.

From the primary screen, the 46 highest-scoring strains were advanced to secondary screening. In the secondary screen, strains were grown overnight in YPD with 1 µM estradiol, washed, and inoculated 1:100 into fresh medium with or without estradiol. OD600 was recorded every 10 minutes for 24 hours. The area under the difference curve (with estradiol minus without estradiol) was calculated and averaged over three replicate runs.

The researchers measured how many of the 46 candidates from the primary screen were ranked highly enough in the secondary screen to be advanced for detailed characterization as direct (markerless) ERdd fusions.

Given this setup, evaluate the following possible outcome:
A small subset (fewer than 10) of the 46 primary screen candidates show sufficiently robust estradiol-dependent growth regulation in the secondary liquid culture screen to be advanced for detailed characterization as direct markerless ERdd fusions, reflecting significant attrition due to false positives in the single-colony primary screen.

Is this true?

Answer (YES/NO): NO